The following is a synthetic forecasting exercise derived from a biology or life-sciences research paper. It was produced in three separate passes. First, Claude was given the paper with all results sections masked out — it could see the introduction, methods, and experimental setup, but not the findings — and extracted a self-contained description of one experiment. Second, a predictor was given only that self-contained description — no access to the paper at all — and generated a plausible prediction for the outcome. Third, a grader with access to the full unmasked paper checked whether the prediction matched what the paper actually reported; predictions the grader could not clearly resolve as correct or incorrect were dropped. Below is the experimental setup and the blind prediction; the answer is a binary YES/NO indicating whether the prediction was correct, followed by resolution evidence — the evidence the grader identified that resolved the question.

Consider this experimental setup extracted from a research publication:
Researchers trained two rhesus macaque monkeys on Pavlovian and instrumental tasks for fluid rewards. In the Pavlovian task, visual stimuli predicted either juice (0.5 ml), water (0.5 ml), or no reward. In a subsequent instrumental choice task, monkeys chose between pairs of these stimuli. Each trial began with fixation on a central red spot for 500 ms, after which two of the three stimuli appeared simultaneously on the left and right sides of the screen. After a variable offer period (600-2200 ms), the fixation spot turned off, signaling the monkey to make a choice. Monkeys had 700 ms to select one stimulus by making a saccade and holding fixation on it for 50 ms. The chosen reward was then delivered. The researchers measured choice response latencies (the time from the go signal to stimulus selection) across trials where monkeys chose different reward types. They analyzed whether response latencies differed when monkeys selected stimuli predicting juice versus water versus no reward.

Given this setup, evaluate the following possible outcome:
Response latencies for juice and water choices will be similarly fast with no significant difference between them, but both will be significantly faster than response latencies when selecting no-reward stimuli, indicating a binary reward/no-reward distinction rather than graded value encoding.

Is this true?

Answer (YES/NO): NO